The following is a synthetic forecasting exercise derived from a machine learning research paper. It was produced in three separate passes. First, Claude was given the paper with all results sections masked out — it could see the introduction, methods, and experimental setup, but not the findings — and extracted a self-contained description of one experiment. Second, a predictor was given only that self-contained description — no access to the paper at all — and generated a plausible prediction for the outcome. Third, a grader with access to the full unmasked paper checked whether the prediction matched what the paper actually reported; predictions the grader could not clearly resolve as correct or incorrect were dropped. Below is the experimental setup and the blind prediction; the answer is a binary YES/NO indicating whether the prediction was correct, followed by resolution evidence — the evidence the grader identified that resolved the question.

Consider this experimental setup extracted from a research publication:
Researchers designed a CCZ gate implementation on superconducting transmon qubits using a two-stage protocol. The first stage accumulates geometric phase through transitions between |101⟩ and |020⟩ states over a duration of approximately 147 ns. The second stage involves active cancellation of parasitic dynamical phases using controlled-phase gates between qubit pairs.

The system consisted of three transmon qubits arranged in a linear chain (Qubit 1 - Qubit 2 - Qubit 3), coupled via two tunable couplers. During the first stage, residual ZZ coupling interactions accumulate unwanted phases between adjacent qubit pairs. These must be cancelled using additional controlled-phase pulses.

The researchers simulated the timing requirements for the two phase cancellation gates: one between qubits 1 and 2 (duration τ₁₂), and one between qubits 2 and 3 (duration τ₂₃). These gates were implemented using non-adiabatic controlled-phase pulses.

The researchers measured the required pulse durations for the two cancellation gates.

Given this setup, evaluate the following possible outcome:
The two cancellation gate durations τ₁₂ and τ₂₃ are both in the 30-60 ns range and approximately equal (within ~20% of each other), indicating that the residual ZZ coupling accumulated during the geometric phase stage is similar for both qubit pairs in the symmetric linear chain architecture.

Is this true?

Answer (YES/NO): NO